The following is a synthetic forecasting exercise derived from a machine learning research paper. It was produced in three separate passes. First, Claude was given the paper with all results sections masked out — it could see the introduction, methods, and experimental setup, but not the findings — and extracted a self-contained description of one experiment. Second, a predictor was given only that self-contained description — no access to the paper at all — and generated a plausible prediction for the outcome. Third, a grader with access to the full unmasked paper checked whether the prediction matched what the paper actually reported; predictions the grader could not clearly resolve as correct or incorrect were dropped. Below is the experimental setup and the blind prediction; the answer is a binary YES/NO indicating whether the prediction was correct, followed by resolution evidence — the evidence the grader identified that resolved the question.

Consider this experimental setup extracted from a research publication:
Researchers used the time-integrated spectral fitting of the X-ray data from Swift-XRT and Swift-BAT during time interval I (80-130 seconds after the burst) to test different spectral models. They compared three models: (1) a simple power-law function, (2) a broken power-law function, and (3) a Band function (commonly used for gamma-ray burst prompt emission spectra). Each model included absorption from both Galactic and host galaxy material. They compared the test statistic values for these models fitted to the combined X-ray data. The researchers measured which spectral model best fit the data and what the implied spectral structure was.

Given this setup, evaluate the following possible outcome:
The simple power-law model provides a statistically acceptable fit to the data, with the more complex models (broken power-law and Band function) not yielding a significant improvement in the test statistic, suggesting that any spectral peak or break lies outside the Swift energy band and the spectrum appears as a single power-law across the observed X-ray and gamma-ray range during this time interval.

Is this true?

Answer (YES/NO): NO